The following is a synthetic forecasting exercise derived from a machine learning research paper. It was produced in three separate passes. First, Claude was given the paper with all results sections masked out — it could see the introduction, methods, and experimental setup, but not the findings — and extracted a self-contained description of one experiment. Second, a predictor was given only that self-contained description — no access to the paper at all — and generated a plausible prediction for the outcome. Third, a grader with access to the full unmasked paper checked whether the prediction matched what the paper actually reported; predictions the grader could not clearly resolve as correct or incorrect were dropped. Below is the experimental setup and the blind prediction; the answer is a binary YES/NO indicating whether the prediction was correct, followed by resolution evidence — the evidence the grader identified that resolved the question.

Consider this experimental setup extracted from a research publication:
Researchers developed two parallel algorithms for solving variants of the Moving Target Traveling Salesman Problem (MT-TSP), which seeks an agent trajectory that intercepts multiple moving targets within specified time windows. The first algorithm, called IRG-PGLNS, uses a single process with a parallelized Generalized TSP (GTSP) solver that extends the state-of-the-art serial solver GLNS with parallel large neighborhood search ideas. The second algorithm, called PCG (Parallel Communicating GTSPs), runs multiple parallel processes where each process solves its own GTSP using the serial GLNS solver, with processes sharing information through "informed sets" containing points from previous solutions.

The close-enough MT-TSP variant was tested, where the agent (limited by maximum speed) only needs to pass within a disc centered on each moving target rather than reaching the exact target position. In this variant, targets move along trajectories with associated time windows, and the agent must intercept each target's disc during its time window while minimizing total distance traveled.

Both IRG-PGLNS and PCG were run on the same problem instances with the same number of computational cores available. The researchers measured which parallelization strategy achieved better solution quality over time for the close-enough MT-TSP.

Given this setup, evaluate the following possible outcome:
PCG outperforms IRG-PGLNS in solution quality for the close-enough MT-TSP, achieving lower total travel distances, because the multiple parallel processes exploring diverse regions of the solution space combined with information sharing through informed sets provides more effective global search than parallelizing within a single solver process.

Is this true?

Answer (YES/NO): YES